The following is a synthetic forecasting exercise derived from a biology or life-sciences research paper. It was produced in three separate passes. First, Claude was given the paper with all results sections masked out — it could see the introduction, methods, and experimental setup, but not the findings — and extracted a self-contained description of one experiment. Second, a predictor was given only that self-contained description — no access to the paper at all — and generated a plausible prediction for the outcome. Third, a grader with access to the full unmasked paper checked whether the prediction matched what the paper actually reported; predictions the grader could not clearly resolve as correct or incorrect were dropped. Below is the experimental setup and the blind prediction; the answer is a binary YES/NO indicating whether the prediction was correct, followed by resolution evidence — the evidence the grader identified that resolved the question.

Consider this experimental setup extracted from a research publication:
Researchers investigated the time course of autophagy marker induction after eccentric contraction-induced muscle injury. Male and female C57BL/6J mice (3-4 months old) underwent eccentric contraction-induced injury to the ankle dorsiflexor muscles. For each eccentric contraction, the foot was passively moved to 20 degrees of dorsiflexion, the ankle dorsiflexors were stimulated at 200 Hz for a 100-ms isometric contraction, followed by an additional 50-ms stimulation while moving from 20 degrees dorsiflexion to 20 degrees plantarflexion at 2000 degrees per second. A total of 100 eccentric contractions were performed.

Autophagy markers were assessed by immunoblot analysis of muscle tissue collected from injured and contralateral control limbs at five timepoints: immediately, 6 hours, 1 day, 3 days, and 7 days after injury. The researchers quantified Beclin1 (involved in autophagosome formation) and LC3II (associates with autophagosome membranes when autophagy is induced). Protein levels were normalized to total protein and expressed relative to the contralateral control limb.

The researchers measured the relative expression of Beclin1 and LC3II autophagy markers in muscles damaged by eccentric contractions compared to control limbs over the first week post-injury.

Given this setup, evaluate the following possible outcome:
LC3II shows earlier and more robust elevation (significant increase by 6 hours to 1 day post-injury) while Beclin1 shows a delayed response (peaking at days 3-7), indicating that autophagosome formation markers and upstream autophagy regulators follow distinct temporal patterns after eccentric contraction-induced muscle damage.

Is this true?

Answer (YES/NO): NO